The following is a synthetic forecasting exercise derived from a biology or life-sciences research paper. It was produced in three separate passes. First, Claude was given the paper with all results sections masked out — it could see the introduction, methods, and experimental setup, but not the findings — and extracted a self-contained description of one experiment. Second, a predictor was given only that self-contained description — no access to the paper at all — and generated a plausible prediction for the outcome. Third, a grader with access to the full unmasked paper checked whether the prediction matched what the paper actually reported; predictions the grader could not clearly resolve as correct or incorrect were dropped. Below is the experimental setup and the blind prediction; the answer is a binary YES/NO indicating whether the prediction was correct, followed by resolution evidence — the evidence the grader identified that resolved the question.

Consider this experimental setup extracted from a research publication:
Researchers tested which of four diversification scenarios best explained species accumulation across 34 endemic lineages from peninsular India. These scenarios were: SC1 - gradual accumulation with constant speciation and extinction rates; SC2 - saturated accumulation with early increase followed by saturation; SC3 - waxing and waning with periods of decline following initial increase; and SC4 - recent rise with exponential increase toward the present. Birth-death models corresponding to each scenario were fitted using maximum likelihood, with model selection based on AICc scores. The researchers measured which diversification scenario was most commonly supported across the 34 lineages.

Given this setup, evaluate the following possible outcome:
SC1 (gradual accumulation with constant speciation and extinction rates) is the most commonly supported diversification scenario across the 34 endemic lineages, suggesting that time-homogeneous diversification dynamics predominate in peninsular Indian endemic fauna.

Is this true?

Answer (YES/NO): YES